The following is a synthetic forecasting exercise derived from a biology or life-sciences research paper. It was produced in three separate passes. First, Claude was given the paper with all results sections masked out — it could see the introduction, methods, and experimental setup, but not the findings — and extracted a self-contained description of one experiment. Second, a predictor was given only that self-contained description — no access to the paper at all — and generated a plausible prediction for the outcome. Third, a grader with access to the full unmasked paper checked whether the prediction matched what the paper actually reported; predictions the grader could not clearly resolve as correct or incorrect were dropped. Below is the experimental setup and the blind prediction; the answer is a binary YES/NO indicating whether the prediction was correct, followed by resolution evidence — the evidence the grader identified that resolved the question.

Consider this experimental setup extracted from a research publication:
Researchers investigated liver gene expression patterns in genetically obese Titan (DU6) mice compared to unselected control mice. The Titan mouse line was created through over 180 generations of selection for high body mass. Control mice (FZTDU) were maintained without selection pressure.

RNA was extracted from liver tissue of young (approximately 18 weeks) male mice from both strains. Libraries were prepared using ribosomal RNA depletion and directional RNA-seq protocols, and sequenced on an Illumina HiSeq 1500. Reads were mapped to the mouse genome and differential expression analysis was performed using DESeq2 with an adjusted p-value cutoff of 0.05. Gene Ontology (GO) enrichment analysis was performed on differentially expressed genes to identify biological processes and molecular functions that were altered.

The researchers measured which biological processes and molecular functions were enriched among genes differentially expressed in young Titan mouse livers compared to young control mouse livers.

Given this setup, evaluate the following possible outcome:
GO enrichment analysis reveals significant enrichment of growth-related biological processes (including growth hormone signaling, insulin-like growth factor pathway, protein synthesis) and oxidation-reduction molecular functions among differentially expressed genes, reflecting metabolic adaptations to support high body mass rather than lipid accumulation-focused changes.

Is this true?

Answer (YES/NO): NO